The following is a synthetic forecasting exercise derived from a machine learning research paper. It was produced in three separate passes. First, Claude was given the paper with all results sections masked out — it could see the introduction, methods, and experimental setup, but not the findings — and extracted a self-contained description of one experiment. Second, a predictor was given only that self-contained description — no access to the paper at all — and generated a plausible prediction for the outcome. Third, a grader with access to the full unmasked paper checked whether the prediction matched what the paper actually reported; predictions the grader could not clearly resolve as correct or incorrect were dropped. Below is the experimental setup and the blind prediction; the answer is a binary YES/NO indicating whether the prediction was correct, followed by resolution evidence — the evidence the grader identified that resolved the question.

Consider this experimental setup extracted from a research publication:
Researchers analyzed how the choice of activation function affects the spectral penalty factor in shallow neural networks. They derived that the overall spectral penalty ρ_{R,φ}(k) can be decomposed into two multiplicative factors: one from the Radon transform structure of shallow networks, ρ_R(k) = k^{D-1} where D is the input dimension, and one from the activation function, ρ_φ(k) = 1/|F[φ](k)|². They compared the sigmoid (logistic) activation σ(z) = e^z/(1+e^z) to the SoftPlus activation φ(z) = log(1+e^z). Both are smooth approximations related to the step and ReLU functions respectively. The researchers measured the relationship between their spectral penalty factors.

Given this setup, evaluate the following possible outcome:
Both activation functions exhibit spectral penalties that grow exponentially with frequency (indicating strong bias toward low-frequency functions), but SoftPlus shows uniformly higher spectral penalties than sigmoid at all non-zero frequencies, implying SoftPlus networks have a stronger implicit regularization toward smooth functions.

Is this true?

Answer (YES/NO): YES